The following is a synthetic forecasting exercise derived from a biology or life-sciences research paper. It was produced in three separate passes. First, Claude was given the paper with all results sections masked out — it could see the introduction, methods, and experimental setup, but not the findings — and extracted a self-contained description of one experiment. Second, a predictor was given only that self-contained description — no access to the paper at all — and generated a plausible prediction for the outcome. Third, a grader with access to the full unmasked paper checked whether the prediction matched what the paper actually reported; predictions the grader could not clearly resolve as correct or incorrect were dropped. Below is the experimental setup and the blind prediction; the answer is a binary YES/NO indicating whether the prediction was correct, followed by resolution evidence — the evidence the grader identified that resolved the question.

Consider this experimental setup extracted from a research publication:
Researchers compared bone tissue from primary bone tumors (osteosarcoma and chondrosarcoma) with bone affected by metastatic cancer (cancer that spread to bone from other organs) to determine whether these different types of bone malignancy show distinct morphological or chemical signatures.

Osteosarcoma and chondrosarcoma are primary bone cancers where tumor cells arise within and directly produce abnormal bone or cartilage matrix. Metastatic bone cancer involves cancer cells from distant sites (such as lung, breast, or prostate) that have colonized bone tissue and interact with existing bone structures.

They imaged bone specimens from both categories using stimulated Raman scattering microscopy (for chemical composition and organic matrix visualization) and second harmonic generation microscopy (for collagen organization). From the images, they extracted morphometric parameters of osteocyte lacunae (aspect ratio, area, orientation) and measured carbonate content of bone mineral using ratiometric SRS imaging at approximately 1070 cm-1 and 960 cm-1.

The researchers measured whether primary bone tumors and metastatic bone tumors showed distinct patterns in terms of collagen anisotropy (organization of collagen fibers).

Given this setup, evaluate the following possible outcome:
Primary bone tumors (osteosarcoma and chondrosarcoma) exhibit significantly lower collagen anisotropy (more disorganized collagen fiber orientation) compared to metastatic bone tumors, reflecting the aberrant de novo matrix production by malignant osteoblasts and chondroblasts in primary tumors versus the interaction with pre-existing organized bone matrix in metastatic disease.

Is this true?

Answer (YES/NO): NO